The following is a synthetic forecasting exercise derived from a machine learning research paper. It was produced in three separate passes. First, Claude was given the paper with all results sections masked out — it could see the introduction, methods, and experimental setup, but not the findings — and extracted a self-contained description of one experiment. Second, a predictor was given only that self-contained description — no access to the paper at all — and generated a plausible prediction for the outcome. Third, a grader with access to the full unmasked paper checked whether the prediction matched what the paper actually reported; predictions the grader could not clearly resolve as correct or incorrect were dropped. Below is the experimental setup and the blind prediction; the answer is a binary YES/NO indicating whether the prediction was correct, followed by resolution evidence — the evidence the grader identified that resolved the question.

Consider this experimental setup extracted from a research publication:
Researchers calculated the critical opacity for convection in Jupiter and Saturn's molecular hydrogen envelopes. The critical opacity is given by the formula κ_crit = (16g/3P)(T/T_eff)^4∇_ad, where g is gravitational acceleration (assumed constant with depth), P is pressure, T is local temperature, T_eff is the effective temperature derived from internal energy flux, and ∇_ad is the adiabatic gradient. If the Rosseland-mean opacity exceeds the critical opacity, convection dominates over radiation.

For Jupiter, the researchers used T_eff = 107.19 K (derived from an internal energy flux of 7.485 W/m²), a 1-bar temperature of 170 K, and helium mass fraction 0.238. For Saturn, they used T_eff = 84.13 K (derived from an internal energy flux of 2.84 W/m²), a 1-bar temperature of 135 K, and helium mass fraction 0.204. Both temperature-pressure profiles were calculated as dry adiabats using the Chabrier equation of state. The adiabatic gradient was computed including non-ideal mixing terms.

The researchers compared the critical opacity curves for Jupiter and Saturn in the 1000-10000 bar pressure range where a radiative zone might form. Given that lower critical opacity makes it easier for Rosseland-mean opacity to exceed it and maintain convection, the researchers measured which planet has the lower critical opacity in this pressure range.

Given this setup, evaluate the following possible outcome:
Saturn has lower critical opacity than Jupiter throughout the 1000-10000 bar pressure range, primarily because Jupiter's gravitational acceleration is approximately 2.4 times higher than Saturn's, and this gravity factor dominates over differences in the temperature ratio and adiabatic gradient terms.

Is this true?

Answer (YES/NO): YES